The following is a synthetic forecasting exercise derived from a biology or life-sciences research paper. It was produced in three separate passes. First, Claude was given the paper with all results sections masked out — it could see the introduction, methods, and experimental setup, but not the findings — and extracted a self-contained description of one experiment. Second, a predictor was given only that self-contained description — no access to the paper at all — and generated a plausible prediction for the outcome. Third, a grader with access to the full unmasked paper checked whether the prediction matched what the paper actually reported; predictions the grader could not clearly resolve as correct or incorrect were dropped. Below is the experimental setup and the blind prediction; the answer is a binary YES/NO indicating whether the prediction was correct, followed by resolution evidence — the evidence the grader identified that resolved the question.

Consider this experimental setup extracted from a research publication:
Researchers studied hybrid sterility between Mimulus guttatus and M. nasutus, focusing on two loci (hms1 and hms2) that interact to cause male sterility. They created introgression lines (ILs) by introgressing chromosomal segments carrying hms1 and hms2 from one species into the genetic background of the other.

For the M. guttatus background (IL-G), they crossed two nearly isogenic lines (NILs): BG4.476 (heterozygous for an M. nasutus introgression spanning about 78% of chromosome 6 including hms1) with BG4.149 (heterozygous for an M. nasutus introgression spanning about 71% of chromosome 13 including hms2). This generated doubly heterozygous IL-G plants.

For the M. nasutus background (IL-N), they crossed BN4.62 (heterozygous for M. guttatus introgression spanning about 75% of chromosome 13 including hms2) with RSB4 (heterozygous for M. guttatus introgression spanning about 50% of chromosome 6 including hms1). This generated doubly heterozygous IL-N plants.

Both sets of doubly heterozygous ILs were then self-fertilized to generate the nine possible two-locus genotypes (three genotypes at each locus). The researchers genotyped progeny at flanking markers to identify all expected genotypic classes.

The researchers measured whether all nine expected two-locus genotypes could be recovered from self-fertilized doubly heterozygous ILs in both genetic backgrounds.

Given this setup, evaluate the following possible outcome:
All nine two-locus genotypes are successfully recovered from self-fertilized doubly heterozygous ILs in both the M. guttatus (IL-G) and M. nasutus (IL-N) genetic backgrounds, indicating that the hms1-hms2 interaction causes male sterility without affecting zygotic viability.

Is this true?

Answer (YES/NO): NO